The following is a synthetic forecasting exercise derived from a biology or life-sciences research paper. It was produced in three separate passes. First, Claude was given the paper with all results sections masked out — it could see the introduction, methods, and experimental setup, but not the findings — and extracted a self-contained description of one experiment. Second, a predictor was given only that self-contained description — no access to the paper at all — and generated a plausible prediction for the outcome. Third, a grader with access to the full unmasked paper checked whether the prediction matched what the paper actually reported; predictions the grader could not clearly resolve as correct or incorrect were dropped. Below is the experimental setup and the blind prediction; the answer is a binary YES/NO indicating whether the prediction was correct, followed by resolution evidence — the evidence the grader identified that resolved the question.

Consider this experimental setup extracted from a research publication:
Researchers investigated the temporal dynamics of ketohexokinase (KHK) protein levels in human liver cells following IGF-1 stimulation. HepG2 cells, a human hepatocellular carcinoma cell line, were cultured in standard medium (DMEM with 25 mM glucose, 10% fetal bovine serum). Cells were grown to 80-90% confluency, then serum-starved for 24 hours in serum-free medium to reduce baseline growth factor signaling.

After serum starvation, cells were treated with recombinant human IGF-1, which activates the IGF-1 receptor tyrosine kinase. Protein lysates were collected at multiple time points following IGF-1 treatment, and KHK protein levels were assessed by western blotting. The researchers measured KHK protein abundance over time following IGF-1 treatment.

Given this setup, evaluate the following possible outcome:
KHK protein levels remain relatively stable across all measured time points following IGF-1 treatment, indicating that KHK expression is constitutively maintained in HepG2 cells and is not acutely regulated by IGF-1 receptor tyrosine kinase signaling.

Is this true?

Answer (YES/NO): NO